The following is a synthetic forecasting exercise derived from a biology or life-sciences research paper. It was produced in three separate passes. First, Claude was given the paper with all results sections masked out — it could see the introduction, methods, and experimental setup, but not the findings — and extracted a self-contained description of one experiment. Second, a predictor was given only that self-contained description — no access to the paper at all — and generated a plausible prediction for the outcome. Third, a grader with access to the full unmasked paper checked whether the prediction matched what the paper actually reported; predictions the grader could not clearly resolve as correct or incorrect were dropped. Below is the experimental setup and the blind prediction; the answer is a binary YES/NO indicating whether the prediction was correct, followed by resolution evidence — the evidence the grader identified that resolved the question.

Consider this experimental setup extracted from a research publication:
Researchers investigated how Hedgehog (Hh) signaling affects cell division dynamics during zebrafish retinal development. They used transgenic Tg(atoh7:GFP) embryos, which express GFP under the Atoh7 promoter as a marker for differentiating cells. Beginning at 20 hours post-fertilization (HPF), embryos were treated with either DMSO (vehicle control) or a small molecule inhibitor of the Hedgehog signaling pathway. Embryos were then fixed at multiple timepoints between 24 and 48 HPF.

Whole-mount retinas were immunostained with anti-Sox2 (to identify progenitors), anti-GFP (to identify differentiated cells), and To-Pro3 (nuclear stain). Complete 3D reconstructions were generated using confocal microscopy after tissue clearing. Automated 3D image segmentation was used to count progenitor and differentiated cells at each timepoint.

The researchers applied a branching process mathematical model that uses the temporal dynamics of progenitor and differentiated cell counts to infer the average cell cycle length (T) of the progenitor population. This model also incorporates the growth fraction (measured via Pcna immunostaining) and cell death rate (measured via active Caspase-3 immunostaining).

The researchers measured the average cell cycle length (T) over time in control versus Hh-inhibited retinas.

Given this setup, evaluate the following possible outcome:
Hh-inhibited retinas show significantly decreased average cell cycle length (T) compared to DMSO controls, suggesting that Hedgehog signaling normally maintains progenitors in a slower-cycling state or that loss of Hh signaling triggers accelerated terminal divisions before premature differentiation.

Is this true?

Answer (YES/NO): NO